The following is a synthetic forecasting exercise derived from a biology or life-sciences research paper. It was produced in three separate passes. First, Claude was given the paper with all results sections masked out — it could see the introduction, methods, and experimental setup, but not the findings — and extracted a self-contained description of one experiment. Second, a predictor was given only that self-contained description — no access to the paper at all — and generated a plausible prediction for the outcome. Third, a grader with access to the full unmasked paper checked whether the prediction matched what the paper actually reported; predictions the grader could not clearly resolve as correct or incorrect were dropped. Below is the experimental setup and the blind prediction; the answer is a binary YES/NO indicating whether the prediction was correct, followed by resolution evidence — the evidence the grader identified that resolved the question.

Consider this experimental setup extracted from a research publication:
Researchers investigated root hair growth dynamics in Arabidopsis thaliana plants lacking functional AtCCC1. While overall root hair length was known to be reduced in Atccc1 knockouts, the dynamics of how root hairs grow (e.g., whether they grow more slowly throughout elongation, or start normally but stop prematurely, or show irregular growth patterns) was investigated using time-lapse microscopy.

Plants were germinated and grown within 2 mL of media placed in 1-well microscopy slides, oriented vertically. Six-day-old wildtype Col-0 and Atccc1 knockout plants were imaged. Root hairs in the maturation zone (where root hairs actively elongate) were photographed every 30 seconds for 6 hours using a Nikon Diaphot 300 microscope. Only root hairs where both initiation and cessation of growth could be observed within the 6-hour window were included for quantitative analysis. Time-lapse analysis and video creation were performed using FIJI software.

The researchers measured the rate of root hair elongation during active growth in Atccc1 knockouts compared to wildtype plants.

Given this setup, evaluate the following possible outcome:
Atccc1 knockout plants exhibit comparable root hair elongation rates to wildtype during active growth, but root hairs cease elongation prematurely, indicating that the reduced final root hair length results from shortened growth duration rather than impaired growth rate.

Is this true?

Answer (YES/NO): NO